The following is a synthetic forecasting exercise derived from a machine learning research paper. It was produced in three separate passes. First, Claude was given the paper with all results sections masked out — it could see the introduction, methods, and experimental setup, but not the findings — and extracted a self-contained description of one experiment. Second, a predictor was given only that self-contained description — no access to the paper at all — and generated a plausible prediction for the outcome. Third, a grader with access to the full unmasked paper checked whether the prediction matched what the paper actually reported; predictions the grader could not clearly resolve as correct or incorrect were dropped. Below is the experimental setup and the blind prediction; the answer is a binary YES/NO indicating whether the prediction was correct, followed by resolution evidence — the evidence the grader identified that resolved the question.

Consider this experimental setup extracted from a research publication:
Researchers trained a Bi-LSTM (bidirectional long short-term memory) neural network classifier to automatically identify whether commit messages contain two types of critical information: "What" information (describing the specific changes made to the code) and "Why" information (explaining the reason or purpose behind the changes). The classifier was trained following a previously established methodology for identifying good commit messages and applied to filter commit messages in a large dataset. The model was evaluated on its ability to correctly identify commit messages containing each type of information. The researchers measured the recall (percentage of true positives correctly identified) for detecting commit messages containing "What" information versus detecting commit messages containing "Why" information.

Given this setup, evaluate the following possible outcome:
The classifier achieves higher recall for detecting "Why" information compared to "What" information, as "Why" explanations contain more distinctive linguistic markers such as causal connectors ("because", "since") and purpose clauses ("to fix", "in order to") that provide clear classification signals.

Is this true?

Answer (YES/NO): YES